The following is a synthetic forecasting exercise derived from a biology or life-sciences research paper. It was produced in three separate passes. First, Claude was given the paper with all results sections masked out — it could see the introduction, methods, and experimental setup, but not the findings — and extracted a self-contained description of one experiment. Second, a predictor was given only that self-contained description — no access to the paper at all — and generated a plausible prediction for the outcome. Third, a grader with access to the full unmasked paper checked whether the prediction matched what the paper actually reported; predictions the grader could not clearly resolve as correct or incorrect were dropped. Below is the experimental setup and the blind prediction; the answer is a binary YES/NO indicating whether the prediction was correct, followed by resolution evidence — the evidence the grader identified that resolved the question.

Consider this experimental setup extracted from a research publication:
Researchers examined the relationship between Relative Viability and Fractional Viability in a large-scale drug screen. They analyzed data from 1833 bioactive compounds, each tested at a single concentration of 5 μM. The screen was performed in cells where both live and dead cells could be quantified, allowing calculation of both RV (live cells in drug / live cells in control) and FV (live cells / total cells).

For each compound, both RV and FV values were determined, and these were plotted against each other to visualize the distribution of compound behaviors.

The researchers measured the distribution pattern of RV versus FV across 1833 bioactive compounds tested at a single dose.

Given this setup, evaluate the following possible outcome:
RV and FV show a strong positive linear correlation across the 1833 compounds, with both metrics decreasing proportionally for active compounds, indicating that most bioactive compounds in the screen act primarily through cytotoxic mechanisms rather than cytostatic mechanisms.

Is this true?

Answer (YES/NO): NO